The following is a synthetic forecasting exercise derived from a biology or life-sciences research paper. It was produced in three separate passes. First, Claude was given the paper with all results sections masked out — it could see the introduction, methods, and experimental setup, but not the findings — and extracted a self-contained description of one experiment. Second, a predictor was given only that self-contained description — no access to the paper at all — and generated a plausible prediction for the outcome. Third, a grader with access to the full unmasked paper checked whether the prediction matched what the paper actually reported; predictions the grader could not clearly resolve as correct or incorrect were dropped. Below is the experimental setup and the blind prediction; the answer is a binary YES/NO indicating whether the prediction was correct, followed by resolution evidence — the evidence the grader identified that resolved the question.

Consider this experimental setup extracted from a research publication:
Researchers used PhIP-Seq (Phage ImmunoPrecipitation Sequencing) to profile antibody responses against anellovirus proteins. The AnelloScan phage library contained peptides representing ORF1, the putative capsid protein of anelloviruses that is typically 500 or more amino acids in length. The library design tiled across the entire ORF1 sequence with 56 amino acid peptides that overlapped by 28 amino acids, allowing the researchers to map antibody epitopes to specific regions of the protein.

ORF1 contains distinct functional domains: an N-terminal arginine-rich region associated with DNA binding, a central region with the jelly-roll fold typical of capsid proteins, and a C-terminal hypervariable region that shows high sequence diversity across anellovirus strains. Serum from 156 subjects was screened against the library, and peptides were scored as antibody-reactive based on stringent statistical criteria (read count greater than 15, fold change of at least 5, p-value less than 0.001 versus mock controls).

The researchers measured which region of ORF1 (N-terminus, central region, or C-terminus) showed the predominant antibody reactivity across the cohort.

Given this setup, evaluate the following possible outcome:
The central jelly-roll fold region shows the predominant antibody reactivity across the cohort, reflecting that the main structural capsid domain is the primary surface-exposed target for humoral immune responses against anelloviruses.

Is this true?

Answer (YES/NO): NO